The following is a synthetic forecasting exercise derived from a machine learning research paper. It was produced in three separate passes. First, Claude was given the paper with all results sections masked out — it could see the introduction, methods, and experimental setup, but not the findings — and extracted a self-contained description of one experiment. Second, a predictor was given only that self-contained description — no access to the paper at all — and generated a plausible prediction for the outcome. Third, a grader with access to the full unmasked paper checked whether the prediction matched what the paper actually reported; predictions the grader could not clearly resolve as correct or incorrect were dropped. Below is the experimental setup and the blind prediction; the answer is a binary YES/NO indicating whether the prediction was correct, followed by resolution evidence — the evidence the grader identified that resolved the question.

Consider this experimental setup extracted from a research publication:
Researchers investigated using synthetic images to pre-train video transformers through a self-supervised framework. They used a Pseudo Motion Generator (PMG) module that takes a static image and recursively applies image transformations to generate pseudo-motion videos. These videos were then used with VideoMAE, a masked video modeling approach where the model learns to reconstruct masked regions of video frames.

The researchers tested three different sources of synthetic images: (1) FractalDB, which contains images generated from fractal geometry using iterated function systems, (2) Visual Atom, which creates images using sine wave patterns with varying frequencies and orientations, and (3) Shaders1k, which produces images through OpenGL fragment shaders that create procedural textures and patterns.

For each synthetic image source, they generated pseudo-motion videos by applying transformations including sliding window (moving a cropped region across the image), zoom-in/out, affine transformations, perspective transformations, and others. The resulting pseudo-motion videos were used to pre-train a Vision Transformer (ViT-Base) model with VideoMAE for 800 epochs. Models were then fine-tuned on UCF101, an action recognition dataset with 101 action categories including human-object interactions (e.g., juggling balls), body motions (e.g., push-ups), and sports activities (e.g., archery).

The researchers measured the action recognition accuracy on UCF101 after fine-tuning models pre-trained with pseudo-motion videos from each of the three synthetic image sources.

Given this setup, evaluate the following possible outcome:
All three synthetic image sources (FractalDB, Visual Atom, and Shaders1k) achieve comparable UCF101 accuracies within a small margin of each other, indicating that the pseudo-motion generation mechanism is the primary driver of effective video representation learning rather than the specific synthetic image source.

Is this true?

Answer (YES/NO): NO